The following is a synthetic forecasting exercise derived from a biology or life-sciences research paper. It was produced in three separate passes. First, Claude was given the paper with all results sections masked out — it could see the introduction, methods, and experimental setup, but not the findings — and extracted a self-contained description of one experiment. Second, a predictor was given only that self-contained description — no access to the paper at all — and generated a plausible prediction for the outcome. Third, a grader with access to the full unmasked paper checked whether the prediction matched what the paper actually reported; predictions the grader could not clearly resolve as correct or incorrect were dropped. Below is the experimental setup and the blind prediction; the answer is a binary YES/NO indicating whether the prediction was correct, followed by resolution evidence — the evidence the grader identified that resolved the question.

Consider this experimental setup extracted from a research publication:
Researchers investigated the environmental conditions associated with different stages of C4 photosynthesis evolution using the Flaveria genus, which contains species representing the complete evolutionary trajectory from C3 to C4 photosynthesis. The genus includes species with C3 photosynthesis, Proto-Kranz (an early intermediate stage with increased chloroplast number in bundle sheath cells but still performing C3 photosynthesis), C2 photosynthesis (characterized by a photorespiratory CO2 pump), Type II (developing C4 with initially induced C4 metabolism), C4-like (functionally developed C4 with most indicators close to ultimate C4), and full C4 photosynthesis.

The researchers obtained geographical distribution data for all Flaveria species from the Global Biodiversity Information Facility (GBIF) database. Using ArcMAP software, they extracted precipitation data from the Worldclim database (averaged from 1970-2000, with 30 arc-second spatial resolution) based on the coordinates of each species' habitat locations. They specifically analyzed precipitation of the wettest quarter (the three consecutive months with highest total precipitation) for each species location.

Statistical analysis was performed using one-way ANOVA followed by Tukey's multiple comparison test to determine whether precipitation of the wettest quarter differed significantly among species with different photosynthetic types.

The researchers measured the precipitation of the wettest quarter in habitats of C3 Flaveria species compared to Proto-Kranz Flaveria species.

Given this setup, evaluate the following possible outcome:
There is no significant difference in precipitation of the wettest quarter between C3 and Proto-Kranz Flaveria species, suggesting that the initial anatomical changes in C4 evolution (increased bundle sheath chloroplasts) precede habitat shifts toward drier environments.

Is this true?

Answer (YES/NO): NO